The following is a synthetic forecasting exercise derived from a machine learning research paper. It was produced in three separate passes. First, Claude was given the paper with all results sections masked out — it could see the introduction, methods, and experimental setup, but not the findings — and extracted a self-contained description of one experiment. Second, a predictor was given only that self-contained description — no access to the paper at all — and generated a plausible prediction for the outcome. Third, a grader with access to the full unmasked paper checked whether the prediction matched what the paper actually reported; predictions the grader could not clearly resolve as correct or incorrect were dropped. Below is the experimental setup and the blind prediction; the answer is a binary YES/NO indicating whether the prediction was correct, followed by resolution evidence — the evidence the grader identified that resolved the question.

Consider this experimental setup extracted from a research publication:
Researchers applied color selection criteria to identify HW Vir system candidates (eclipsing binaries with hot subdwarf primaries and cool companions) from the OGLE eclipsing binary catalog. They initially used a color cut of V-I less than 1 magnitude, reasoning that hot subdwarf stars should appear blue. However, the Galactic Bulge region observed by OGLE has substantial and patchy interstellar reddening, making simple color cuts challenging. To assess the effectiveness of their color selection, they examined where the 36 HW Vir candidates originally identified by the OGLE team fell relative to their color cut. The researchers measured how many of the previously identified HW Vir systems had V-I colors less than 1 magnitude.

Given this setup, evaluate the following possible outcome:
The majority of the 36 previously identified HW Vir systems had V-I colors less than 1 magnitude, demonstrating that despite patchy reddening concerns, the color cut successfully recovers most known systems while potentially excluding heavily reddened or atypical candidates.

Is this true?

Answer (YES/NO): YES